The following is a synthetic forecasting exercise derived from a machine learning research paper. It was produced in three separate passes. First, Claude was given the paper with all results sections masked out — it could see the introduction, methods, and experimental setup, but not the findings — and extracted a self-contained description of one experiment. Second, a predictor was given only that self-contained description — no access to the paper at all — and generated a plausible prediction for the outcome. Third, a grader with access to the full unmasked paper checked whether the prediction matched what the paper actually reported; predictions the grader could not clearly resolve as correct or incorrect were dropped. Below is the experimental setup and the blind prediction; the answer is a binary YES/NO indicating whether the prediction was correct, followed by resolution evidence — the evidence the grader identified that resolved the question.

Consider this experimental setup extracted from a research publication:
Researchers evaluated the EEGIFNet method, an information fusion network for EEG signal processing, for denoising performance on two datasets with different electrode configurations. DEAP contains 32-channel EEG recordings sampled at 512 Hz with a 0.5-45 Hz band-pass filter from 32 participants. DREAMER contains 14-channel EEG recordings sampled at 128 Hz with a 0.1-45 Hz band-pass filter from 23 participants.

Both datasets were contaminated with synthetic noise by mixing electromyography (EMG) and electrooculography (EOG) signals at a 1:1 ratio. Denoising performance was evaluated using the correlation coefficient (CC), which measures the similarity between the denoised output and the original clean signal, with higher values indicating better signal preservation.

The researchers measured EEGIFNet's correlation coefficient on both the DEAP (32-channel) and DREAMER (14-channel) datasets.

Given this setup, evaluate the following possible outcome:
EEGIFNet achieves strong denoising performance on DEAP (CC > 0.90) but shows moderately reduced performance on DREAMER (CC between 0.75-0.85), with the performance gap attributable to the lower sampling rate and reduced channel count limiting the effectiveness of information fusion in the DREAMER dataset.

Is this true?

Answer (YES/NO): NO